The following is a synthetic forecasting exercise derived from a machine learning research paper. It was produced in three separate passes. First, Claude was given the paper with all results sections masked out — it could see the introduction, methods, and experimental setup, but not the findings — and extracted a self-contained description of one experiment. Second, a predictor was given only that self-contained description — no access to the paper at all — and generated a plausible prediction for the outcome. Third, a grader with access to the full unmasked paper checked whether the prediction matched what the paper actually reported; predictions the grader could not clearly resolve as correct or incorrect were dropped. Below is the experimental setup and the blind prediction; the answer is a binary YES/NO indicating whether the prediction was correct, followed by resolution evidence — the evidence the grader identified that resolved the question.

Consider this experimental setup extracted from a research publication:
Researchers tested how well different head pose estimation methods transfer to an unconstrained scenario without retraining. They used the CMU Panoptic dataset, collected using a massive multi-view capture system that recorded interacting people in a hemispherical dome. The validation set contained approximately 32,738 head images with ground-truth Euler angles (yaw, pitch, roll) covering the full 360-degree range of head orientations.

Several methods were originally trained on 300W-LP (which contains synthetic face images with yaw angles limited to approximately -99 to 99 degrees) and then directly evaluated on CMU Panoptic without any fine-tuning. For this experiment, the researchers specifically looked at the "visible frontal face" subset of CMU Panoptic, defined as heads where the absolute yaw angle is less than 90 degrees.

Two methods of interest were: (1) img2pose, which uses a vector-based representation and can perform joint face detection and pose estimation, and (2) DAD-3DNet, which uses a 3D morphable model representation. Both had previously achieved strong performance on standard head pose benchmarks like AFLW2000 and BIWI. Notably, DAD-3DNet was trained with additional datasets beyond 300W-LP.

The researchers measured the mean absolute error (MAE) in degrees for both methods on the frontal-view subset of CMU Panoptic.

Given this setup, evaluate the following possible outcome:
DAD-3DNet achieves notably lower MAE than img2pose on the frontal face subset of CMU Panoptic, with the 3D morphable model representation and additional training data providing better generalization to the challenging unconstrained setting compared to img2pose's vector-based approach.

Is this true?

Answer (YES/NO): NO